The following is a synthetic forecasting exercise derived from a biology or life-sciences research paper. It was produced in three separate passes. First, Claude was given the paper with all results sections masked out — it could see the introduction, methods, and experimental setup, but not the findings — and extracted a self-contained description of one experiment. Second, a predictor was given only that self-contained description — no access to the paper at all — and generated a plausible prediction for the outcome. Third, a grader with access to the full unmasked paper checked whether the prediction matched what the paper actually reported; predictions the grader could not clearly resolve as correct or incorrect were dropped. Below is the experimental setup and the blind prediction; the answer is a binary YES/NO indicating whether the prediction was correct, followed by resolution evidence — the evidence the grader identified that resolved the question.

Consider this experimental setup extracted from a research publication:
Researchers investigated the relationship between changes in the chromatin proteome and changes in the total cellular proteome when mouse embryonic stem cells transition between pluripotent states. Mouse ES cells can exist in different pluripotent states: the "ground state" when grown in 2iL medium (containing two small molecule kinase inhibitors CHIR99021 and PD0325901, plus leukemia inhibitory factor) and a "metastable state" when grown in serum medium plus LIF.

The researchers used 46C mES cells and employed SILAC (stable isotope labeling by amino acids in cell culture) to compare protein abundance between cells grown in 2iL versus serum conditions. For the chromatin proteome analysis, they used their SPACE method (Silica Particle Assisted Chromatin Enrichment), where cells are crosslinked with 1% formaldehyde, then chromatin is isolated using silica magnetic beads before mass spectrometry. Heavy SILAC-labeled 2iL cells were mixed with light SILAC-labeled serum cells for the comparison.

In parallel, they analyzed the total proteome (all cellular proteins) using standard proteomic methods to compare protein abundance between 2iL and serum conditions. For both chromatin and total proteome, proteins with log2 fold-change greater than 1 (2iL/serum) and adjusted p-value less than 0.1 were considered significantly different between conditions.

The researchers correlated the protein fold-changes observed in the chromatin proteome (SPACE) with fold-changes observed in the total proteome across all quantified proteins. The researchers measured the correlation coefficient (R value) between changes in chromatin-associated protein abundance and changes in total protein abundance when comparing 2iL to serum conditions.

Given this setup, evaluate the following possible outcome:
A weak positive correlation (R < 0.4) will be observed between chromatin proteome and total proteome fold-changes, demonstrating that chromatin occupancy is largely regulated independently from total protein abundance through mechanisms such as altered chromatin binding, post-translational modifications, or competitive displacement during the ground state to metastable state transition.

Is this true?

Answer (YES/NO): NO